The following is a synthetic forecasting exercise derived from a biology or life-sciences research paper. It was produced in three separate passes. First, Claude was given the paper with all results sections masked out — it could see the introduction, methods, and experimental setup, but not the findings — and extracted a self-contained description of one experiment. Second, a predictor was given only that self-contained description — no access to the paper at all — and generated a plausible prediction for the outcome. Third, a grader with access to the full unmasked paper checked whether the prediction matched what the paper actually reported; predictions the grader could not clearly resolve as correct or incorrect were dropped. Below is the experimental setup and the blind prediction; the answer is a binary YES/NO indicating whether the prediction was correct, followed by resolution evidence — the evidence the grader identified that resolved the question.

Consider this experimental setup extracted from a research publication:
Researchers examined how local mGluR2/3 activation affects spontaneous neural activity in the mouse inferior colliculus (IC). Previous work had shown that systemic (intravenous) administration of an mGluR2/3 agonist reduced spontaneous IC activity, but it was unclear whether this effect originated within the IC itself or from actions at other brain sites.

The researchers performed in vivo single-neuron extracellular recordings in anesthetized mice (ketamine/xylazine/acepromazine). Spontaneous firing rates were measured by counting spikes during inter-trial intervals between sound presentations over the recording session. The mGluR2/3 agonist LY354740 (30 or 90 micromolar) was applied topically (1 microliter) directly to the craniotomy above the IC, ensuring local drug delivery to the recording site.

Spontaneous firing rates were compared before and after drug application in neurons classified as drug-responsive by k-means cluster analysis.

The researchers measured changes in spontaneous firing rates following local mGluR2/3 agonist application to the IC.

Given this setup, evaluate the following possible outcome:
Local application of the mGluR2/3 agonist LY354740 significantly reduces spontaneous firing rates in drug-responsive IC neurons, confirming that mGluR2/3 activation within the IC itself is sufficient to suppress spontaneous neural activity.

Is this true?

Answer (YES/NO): NO